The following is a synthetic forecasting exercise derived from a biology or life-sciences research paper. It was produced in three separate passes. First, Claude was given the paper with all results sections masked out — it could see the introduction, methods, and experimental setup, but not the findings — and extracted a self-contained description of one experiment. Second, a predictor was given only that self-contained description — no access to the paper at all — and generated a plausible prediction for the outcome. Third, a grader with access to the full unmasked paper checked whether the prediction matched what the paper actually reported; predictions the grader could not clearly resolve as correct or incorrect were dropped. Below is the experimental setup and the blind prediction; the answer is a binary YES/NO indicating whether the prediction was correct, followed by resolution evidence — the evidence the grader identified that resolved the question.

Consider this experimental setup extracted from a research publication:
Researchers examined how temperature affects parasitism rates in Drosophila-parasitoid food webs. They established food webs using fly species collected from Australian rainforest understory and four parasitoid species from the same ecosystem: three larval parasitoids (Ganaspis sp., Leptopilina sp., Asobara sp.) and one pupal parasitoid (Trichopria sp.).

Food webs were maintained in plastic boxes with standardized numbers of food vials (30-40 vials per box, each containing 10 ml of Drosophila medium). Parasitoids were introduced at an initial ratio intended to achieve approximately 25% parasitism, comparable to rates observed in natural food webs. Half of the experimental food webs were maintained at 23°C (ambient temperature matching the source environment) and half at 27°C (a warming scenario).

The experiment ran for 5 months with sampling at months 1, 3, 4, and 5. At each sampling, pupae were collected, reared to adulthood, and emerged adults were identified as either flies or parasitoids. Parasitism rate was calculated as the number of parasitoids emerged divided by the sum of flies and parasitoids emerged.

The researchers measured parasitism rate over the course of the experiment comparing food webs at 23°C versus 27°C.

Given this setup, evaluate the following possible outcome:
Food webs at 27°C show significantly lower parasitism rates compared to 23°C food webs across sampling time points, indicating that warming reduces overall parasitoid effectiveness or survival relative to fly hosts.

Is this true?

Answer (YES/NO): NO